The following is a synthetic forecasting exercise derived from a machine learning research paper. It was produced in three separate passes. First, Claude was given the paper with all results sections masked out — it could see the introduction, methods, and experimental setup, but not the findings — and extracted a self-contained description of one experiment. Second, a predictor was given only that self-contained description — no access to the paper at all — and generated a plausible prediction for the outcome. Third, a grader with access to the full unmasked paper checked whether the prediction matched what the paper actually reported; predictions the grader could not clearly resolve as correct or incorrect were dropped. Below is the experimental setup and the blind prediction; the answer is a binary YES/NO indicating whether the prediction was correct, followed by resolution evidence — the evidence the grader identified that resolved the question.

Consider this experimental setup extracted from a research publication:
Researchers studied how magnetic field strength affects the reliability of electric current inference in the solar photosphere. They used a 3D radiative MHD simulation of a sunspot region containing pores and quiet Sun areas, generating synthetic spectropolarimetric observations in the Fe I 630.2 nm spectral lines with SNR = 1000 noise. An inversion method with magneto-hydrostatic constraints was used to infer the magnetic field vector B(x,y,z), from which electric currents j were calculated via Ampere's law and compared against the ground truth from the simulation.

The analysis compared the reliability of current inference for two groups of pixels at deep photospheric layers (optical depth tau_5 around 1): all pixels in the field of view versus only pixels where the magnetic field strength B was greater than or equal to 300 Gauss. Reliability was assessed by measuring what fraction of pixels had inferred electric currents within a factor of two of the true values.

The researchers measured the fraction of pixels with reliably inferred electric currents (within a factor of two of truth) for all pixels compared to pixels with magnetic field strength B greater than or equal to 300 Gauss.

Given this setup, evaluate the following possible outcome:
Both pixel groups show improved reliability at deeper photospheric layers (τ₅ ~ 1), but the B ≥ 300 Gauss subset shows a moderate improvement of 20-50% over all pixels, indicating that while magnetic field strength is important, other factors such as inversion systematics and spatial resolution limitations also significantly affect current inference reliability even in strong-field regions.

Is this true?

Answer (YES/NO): YES